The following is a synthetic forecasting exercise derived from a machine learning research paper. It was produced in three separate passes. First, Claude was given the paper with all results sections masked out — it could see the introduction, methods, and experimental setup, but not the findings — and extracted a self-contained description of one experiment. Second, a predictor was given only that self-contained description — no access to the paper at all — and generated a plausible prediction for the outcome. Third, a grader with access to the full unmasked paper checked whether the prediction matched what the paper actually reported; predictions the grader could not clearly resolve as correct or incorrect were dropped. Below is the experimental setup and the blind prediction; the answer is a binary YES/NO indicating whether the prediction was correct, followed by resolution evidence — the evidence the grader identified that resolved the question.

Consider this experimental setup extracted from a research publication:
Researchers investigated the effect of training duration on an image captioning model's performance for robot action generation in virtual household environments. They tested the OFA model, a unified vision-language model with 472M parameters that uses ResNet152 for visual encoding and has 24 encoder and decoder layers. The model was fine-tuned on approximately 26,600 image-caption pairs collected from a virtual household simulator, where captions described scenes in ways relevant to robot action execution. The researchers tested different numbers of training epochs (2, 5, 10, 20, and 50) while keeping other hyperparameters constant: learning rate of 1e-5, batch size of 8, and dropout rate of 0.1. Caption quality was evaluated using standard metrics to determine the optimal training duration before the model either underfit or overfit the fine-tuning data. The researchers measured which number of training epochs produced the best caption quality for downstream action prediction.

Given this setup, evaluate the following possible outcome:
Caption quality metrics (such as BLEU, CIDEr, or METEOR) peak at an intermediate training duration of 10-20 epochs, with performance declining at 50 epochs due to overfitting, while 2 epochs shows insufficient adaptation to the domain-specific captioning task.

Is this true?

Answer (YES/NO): YES